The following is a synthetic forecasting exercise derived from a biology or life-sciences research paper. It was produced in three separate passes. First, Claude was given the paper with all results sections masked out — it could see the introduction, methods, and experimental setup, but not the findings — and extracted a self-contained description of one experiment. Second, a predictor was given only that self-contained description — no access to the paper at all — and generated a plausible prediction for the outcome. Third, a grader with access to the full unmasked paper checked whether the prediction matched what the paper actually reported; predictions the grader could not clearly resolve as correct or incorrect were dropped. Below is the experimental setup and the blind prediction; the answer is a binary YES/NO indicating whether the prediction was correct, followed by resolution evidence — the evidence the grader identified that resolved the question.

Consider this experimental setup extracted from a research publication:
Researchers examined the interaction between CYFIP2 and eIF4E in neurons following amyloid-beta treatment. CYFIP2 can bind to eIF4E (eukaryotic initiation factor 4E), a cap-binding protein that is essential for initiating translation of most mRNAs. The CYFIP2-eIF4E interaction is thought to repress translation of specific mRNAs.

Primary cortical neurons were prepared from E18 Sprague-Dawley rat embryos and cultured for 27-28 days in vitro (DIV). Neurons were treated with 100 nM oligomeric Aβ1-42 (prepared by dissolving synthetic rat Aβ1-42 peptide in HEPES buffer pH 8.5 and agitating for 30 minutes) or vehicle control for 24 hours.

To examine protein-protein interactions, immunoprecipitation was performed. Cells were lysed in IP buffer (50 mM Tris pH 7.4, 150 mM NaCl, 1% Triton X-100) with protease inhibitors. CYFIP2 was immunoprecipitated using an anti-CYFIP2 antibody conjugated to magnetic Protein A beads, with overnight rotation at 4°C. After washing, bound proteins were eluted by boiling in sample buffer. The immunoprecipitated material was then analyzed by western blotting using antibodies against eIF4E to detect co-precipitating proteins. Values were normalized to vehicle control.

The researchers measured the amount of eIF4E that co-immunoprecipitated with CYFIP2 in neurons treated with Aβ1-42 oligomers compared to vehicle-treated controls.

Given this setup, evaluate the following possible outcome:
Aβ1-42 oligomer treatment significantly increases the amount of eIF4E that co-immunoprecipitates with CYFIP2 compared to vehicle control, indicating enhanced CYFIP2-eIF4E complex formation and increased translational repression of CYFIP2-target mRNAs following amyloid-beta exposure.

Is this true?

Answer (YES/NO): NO